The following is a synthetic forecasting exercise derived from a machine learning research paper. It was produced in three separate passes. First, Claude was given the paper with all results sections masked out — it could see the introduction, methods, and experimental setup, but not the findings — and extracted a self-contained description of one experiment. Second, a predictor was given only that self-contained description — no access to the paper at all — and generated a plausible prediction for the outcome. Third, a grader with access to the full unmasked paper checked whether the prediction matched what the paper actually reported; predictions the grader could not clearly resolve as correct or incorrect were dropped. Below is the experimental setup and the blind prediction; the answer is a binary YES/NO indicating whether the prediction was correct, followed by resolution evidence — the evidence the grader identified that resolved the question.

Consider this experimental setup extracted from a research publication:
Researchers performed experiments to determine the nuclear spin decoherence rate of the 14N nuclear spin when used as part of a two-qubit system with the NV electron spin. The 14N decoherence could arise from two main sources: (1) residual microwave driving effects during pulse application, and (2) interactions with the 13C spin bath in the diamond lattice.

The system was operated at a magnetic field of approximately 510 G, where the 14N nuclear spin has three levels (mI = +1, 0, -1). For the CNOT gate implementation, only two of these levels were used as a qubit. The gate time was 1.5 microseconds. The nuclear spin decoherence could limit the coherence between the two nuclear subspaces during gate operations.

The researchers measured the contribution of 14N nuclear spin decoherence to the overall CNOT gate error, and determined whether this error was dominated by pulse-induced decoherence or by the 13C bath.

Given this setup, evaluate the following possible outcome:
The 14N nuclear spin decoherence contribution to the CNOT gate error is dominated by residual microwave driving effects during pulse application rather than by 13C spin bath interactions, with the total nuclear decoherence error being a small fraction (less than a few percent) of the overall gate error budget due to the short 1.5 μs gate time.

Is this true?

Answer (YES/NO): YES